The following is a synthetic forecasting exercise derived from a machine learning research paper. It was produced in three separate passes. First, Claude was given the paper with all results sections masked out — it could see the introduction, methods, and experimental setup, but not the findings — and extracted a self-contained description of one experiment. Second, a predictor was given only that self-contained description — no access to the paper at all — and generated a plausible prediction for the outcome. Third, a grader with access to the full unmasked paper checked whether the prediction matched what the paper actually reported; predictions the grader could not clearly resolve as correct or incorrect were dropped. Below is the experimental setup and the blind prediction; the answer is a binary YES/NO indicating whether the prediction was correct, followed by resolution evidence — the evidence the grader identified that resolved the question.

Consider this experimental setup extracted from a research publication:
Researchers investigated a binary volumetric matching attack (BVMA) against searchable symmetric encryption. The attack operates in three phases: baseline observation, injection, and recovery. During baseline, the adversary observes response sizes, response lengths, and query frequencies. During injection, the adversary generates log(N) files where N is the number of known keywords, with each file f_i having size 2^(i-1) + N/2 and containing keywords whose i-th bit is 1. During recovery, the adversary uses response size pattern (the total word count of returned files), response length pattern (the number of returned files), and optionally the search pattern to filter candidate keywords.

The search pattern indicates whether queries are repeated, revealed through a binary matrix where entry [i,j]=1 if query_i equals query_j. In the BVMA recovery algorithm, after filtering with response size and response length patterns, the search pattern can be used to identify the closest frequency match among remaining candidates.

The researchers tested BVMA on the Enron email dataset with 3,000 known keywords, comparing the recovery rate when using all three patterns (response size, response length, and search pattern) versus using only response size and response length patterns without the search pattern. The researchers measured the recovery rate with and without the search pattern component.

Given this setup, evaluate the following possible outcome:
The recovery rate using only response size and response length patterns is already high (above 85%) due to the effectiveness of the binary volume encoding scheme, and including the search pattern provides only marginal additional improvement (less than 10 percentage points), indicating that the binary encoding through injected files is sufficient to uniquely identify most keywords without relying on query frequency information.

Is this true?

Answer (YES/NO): NO